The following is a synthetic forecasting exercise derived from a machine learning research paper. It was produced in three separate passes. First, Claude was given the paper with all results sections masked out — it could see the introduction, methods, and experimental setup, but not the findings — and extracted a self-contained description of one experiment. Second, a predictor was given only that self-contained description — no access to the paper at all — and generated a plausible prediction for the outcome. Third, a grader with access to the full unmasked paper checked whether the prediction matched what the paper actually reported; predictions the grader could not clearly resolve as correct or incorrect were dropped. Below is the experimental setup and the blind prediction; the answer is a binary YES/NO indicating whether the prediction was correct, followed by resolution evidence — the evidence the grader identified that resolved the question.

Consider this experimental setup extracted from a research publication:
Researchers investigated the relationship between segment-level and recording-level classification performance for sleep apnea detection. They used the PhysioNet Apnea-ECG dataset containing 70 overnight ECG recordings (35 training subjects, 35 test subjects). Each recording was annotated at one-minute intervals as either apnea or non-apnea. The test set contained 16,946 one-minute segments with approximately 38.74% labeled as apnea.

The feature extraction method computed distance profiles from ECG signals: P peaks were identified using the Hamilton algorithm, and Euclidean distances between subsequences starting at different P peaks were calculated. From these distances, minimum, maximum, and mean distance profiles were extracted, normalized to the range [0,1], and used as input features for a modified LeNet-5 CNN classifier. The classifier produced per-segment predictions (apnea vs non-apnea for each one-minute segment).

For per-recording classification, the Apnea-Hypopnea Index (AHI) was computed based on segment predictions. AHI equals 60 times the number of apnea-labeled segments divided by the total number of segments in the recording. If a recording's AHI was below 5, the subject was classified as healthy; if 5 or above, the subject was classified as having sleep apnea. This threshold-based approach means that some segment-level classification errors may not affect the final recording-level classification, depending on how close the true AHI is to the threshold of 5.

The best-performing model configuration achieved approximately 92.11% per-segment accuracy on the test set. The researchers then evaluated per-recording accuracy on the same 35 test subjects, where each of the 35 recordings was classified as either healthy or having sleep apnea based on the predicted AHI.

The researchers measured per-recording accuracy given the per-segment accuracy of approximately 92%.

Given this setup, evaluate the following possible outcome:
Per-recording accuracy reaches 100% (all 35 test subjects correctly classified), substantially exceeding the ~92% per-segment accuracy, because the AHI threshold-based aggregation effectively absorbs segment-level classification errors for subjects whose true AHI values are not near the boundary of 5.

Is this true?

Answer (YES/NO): YES